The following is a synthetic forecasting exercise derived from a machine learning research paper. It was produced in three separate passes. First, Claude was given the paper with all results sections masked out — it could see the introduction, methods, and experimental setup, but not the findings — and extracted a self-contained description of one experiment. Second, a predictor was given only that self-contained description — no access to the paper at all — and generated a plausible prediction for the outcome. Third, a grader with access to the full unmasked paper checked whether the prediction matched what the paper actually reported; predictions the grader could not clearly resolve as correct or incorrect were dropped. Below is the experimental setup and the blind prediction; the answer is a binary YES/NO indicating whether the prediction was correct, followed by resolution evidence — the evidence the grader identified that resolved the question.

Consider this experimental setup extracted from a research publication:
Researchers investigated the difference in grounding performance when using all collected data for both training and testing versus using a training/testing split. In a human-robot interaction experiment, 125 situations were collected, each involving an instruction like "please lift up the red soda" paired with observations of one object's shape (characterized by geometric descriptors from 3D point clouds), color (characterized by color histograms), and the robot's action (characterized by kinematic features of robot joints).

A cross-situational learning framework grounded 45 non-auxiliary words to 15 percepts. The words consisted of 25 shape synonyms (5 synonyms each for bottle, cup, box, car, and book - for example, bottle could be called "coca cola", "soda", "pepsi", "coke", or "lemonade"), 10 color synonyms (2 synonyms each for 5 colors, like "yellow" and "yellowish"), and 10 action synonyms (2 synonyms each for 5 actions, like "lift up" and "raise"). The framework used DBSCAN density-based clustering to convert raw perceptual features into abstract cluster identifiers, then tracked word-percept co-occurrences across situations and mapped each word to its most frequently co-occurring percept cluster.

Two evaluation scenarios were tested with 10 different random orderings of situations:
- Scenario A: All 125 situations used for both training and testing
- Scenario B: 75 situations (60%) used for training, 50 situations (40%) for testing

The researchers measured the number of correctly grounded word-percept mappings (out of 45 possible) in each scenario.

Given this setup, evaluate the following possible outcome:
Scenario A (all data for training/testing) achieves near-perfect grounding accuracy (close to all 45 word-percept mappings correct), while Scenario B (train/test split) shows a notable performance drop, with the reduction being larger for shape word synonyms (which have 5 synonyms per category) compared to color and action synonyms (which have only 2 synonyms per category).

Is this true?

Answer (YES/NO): NO